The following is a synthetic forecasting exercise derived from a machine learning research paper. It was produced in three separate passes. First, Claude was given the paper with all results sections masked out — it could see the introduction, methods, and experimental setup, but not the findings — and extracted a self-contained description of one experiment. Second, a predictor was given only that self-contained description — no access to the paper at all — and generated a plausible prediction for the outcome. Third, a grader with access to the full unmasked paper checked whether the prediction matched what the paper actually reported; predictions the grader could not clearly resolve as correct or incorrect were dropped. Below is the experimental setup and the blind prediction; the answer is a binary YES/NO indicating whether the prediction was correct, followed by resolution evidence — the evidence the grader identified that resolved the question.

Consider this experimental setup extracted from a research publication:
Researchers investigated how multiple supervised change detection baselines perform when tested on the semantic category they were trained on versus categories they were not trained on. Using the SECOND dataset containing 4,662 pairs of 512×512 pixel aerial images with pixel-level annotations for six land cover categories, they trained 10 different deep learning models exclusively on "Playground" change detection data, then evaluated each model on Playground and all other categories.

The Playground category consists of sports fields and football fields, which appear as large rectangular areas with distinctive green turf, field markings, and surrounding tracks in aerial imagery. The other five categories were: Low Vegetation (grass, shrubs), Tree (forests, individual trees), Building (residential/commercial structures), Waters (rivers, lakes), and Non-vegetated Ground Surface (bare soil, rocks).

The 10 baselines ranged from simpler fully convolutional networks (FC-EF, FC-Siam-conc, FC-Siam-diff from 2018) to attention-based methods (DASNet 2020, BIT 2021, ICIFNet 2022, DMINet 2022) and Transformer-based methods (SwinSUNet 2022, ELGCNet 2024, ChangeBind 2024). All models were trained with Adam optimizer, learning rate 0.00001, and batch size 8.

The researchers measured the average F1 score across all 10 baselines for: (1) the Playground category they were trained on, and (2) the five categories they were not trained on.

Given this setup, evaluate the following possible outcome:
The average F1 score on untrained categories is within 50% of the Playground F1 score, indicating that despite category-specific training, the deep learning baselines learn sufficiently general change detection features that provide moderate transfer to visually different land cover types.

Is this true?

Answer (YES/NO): NO